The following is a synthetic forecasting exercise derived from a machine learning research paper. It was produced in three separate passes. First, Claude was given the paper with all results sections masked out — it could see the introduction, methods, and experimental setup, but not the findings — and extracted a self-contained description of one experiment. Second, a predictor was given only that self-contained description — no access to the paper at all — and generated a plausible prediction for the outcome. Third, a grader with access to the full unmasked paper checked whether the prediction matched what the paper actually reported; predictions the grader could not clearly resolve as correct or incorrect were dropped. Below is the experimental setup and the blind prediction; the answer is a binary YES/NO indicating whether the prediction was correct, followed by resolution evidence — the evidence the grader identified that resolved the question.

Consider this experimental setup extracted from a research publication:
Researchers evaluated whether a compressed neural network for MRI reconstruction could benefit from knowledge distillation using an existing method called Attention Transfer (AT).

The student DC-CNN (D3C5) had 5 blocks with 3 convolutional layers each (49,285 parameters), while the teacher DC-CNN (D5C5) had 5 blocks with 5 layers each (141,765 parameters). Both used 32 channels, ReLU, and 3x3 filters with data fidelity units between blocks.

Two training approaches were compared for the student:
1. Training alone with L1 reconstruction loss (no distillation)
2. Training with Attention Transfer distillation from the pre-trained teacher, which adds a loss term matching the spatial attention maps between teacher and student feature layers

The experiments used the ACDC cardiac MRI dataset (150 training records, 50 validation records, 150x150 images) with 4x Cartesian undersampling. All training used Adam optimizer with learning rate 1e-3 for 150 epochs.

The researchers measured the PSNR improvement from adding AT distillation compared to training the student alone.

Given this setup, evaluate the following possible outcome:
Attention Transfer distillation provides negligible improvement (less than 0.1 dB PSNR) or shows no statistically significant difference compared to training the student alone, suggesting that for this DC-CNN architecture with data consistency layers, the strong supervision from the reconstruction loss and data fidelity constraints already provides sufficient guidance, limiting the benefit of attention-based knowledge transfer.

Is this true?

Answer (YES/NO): NO